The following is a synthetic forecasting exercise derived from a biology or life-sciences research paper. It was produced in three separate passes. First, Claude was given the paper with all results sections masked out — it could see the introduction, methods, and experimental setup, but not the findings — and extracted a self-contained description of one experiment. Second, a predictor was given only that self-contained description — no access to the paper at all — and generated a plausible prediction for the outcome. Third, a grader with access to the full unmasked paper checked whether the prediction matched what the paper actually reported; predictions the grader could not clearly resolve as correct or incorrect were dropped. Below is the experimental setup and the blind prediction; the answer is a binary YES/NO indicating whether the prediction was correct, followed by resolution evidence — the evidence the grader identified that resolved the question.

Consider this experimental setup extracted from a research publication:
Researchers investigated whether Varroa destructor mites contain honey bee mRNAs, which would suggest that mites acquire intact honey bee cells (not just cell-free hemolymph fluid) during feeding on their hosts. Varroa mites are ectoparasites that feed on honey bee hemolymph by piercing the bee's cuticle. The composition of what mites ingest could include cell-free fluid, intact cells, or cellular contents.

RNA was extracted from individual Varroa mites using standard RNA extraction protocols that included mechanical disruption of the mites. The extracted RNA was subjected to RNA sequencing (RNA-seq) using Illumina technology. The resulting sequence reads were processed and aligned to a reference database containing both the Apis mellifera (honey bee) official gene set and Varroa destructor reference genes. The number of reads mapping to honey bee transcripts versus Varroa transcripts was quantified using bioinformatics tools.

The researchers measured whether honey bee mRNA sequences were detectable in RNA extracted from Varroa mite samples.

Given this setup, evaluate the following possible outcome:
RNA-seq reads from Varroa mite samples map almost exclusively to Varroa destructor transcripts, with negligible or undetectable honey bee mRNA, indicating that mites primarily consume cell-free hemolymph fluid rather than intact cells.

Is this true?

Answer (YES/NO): NO